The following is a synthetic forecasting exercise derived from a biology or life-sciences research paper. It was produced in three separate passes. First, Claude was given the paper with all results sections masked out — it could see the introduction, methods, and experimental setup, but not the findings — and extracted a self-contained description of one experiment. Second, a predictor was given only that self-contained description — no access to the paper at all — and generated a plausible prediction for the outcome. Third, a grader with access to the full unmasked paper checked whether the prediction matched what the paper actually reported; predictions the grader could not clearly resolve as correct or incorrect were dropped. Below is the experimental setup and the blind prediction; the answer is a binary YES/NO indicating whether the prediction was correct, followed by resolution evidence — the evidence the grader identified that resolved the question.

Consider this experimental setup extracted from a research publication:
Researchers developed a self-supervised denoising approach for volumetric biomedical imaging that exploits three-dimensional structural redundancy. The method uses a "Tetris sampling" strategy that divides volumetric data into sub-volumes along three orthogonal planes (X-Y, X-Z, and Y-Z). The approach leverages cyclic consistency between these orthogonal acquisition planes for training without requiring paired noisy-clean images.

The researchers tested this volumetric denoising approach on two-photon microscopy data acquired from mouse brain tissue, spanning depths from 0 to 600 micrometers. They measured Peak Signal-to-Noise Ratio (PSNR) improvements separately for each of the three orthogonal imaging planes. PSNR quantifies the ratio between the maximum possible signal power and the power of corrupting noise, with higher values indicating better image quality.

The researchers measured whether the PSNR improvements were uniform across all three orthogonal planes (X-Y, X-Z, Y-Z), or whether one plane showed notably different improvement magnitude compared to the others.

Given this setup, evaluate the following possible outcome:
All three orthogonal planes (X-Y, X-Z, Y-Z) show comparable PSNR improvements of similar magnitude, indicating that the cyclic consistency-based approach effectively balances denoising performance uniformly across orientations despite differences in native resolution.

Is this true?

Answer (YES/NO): NO